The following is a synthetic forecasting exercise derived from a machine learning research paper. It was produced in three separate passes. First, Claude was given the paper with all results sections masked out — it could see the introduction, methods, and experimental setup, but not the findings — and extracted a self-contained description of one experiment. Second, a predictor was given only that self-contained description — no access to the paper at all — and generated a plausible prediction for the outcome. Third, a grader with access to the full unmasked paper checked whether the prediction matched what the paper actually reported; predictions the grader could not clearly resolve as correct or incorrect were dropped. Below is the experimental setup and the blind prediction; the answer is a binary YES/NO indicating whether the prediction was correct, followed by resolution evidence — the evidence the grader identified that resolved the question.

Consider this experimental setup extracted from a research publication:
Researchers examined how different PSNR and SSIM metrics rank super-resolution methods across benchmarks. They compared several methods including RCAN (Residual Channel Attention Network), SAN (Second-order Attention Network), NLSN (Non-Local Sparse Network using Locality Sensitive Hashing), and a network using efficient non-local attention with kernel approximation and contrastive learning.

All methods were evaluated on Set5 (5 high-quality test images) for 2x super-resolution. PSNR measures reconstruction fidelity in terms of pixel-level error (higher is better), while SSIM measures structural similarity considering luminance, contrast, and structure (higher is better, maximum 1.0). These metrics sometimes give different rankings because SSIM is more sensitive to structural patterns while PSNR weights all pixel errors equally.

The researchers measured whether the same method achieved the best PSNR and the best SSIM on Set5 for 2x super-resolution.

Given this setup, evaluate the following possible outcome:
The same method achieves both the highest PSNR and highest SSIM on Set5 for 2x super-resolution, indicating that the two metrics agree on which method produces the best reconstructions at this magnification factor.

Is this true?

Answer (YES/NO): NO